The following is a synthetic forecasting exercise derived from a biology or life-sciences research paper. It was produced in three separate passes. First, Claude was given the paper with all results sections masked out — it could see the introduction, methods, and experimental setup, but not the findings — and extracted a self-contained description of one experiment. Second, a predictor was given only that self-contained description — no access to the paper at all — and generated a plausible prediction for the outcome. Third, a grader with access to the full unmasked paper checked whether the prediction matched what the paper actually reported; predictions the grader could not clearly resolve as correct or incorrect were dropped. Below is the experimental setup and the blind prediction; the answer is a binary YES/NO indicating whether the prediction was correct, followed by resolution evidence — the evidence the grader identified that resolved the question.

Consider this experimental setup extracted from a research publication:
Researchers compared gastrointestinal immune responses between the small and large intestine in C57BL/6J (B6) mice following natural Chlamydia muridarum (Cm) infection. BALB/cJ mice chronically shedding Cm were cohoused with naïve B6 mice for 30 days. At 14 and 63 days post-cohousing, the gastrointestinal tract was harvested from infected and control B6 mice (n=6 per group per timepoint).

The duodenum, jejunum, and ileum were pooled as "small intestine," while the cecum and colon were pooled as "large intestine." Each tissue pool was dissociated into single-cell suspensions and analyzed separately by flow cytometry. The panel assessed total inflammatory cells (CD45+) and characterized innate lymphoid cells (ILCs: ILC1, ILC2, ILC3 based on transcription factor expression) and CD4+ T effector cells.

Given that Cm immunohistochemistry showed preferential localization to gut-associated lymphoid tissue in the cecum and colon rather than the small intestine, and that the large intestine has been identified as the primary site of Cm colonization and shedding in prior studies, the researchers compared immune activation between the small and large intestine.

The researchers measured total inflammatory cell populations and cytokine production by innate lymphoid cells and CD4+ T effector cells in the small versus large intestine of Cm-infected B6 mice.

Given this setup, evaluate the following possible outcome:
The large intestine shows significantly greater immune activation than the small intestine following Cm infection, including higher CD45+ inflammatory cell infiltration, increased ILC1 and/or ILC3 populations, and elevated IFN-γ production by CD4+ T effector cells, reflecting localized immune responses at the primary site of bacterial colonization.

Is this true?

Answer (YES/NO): YES